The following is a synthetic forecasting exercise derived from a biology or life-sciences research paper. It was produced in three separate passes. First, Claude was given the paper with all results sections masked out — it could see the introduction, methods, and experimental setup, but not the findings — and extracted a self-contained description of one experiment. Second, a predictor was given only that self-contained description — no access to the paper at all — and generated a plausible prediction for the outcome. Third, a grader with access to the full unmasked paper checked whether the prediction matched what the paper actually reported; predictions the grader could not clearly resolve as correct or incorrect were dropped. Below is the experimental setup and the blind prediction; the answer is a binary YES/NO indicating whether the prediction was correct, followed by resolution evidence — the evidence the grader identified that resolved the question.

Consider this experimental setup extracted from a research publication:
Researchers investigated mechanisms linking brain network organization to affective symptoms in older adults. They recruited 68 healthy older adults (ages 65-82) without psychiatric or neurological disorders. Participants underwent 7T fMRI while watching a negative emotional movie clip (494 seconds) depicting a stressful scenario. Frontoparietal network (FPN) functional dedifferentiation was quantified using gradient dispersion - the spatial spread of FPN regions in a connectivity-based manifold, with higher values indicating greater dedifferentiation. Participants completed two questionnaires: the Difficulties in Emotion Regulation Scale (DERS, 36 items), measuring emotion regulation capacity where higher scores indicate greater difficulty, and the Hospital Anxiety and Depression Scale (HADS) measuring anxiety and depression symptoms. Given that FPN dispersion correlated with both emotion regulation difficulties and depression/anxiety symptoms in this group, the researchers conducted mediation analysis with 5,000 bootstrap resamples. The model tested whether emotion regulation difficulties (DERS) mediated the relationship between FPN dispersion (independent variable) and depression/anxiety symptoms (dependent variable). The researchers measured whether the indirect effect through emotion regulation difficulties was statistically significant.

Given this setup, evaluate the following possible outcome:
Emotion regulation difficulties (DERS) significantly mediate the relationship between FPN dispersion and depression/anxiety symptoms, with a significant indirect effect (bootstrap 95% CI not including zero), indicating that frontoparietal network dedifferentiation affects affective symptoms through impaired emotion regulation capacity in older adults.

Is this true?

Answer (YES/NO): NO